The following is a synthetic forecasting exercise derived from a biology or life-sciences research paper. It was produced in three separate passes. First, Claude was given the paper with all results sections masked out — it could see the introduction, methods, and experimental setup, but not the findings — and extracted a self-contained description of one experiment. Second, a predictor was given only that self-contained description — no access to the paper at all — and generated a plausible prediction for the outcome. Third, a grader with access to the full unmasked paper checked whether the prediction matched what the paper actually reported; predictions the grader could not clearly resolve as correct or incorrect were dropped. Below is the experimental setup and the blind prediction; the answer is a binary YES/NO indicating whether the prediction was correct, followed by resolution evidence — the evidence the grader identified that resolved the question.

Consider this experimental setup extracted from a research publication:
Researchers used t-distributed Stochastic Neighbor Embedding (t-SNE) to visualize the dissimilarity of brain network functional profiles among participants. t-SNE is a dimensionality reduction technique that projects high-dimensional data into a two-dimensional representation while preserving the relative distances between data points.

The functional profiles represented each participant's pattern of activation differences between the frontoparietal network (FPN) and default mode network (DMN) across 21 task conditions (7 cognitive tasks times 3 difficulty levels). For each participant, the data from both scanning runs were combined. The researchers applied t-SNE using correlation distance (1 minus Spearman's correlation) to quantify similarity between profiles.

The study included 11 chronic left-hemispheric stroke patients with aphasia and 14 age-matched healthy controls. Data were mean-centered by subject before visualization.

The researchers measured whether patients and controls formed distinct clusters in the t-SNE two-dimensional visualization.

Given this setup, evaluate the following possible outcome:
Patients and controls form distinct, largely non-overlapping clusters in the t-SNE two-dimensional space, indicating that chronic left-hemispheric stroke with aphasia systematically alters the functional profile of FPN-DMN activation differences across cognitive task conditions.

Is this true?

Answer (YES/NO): NO